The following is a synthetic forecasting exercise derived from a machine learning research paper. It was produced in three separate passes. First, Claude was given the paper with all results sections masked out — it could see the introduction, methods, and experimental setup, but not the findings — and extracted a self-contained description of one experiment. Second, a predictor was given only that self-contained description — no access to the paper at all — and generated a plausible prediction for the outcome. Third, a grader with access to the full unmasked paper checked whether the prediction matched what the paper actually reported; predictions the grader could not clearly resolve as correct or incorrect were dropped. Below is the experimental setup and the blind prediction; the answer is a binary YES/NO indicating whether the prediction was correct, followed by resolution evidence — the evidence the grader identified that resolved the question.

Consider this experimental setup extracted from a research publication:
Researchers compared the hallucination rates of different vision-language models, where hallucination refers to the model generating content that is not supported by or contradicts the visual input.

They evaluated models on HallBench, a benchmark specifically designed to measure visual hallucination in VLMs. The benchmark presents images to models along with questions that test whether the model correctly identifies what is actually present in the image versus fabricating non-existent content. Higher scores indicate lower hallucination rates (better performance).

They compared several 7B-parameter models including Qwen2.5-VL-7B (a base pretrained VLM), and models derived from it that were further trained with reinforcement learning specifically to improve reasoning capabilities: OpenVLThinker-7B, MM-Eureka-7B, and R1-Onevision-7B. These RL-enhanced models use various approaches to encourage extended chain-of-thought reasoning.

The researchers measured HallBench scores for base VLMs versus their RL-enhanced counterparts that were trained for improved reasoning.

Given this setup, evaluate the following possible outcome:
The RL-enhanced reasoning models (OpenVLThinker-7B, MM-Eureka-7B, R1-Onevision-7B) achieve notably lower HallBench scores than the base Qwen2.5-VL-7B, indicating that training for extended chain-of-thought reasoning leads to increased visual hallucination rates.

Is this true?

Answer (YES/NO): YES